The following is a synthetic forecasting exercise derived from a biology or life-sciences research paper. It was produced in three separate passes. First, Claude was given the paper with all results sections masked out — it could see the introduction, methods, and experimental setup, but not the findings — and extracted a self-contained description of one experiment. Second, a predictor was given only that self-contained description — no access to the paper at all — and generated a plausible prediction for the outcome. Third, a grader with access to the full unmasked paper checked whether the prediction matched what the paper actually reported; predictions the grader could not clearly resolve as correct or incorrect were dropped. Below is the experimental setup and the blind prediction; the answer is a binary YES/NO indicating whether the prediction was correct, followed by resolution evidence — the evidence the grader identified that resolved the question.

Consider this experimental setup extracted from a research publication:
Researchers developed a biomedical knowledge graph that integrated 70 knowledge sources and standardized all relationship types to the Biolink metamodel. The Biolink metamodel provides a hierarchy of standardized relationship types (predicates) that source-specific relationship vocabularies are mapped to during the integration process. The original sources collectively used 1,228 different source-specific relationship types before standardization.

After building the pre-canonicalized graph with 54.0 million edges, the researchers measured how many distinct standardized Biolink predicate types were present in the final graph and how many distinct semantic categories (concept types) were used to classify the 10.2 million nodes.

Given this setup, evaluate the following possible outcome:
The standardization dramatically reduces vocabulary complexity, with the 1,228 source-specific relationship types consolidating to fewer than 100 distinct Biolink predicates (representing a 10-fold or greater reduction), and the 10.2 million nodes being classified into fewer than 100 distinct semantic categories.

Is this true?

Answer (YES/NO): YES